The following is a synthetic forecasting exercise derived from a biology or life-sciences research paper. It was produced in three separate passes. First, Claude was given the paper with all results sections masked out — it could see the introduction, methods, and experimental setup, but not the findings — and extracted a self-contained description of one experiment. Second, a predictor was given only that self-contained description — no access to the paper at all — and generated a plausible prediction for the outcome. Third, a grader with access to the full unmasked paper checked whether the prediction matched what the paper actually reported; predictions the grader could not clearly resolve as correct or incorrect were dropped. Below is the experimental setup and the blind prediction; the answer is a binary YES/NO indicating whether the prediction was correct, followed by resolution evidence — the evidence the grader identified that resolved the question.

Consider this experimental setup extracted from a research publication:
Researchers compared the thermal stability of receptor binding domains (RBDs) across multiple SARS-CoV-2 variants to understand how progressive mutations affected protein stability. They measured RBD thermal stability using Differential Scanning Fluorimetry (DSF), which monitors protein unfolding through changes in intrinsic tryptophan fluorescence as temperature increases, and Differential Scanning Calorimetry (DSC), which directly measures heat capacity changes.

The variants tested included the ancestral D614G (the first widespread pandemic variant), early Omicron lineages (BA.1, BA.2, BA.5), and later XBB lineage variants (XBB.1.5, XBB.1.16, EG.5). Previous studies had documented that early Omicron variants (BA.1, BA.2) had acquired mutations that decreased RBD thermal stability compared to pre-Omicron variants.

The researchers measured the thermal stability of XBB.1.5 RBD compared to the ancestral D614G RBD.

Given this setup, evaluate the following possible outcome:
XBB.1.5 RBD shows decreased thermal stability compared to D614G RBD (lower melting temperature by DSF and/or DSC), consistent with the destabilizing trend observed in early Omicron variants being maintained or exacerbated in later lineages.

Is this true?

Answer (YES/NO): NO